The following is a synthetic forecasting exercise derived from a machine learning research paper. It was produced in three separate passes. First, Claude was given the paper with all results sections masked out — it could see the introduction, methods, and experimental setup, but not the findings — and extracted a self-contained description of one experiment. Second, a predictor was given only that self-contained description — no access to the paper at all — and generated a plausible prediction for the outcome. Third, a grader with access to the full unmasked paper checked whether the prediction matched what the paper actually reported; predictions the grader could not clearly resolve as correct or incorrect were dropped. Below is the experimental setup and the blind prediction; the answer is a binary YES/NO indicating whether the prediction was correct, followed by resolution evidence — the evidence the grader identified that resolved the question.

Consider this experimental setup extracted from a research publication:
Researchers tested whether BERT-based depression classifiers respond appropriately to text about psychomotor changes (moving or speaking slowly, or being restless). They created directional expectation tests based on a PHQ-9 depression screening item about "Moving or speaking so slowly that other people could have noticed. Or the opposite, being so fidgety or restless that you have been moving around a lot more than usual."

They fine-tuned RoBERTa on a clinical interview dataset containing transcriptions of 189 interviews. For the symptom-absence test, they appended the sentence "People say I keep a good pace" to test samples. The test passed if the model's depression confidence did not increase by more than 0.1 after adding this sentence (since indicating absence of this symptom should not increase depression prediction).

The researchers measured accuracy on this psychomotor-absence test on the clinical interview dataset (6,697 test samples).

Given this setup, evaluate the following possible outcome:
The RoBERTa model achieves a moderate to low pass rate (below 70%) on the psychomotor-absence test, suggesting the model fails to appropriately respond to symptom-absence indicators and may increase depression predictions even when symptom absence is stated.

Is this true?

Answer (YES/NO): YES